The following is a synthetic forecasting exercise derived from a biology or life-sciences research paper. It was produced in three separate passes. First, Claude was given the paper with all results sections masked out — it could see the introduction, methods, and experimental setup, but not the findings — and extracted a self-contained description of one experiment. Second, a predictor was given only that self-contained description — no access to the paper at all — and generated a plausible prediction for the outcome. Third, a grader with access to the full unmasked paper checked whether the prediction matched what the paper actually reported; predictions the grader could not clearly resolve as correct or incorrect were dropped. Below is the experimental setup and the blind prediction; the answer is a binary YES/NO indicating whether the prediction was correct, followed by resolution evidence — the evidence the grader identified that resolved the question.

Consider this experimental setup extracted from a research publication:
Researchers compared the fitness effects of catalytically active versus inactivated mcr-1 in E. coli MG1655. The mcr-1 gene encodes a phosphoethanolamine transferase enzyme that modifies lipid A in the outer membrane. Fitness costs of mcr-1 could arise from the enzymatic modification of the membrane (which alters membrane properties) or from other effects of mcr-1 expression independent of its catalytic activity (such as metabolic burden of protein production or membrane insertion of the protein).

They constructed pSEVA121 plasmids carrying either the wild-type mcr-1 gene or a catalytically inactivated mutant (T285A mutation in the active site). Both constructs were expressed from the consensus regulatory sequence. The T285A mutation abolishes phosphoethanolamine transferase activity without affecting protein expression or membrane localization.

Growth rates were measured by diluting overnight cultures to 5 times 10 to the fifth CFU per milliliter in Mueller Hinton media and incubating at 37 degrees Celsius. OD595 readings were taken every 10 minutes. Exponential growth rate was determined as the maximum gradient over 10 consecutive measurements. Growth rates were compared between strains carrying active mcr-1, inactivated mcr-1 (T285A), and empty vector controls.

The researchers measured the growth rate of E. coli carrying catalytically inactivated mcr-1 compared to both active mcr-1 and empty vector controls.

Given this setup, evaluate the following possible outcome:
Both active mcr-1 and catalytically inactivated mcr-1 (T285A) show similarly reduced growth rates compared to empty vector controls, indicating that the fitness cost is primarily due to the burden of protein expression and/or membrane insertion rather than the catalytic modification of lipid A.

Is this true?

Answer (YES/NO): NO